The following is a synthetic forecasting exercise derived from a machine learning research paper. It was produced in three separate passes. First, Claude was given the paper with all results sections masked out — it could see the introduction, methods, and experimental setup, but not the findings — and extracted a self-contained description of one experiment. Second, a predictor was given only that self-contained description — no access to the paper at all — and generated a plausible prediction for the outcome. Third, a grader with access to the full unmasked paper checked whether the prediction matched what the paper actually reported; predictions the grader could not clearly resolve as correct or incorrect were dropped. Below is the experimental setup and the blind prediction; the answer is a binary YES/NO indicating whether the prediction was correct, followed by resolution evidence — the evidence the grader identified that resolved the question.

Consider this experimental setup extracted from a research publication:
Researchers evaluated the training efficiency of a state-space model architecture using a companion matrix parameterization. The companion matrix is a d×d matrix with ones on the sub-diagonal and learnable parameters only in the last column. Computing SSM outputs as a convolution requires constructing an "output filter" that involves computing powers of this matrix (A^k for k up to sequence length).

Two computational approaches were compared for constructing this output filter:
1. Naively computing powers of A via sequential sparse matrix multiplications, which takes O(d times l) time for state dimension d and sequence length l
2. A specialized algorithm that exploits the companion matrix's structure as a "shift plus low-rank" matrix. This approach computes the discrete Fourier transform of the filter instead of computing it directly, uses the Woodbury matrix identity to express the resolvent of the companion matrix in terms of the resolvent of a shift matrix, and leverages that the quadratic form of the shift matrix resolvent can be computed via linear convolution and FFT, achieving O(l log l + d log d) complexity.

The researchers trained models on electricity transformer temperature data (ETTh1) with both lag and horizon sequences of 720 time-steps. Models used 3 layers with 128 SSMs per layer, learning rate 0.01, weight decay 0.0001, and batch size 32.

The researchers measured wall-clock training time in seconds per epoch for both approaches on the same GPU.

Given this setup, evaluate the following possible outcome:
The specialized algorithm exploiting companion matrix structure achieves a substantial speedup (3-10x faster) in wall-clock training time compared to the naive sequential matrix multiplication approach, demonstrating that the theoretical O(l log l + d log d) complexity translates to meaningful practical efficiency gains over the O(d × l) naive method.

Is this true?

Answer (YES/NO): NO